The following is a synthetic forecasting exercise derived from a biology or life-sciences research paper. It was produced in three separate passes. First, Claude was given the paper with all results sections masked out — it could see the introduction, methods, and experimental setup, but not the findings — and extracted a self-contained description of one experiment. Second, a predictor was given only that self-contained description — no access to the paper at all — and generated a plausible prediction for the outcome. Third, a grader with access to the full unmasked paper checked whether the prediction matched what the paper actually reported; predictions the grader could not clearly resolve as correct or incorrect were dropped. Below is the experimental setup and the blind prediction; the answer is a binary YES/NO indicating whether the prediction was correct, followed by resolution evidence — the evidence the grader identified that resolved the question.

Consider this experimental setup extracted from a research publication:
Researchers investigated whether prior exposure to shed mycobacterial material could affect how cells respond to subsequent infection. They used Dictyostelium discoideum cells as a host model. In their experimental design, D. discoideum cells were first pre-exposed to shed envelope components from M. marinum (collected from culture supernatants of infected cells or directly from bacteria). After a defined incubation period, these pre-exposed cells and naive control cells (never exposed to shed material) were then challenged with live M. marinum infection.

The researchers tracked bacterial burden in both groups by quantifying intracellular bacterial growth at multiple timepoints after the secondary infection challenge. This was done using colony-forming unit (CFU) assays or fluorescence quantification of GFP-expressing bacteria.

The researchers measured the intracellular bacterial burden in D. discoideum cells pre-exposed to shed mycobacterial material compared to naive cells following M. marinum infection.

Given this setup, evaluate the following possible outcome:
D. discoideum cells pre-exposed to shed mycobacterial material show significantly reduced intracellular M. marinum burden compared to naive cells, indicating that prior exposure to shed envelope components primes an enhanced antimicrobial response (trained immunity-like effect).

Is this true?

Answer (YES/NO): YES